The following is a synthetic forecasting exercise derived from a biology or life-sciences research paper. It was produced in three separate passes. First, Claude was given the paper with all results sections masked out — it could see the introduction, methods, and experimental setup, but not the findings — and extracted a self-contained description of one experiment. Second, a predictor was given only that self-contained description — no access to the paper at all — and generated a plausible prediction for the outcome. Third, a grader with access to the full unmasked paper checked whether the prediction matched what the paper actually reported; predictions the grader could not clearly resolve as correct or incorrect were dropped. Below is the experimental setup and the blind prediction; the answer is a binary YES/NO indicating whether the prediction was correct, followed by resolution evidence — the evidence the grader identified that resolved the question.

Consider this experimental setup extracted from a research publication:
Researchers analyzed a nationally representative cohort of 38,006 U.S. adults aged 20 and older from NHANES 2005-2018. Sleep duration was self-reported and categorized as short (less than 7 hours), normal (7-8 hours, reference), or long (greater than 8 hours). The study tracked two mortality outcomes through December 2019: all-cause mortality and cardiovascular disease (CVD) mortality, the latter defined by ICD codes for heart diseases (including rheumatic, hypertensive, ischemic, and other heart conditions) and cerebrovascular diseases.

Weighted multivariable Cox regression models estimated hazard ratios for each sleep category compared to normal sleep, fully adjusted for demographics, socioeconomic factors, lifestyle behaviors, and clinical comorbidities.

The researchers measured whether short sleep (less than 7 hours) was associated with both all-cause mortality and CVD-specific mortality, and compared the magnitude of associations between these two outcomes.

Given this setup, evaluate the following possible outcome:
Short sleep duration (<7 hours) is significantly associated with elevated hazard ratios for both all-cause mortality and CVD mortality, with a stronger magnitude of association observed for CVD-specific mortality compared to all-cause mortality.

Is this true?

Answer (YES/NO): NO